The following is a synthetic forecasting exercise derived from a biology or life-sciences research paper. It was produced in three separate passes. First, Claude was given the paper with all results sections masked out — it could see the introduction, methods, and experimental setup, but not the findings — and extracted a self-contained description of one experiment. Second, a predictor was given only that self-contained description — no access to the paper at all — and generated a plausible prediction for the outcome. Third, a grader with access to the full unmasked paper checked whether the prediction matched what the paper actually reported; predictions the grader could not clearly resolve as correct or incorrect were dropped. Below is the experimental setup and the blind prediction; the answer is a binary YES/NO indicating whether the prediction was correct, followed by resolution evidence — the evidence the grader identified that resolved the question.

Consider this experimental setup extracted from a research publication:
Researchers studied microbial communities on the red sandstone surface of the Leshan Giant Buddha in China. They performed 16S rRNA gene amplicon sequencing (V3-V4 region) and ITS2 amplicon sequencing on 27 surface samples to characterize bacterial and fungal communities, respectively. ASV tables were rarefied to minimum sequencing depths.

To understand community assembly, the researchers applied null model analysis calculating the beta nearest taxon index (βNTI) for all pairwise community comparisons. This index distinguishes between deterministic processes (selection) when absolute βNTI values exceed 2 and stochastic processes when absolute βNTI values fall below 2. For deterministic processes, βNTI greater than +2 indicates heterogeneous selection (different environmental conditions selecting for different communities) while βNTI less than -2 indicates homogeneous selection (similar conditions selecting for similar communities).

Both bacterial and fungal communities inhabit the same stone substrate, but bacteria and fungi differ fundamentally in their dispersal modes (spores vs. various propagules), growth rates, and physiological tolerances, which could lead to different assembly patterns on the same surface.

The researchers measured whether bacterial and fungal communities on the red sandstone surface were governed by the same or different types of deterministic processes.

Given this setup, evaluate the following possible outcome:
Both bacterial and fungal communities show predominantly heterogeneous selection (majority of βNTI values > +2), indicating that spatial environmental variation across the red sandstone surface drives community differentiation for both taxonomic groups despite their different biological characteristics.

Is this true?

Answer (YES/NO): NO